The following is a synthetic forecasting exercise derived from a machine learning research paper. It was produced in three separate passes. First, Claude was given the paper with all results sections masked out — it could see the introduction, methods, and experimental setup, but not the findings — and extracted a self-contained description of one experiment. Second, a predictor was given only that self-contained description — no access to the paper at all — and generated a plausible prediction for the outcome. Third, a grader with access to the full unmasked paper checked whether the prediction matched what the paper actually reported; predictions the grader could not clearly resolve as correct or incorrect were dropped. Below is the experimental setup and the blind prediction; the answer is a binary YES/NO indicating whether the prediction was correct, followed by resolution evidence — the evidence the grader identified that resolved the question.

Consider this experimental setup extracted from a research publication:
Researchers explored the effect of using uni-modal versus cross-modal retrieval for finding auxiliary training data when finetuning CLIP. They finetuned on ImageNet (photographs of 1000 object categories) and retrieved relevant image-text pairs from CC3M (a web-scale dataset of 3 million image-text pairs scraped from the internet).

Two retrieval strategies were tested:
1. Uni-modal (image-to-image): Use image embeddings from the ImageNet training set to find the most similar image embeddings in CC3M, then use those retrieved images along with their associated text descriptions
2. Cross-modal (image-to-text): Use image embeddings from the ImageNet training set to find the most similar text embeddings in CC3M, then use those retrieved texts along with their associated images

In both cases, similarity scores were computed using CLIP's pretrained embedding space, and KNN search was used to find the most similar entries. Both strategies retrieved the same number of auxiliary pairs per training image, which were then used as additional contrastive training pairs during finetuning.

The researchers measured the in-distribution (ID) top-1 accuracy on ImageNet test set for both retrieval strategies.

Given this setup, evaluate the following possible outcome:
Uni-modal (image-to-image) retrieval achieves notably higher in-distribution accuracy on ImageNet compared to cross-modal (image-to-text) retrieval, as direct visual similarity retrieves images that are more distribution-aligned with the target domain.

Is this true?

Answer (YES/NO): NO